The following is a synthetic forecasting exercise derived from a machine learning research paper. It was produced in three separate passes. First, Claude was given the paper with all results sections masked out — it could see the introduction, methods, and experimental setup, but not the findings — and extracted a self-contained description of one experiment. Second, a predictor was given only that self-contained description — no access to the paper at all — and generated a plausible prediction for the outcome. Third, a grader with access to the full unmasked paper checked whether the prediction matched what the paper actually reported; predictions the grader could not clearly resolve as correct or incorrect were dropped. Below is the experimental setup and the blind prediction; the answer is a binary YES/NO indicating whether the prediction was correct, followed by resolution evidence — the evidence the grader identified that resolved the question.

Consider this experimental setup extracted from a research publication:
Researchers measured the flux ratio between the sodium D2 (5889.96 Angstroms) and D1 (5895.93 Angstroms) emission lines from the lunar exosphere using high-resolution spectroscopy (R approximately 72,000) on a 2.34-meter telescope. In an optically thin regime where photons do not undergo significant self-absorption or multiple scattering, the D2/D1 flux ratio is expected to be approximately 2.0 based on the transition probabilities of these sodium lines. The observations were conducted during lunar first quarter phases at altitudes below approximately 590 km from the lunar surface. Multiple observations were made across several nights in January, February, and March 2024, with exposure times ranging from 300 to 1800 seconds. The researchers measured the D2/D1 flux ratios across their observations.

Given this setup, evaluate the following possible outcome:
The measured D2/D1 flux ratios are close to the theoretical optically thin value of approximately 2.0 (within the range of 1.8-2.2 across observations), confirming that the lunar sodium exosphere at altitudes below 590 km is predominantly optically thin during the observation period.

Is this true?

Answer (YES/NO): NO